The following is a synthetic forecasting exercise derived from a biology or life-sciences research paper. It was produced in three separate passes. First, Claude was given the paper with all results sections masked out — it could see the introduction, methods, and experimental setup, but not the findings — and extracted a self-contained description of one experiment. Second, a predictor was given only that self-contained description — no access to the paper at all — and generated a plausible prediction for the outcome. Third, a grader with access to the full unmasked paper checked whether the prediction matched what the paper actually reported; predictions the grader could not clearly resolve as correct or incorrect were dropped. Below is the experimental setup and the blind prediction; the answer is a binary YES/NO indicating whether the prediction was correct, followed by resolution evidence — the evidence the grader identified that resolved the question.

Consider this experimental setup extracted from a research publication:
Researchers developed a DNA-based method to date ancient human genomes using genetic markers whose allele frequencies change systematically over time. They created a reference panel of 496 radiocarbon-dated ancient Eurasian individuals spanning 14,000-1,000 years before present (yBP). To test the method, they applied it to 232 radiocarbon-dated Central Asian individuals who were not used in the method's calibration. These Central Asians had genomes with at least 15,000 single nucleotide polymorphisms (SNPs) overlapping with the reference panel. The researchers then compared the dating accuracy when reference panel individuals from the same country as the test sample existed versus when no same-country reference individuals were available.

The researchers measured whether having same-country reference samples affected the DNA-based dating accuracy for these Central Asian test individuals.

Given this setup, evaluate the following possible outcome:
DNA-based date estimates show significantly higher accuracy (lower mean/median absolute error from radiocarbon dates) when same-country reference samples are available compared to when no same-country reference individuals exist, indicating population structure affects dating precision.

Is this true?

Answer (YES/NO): YES